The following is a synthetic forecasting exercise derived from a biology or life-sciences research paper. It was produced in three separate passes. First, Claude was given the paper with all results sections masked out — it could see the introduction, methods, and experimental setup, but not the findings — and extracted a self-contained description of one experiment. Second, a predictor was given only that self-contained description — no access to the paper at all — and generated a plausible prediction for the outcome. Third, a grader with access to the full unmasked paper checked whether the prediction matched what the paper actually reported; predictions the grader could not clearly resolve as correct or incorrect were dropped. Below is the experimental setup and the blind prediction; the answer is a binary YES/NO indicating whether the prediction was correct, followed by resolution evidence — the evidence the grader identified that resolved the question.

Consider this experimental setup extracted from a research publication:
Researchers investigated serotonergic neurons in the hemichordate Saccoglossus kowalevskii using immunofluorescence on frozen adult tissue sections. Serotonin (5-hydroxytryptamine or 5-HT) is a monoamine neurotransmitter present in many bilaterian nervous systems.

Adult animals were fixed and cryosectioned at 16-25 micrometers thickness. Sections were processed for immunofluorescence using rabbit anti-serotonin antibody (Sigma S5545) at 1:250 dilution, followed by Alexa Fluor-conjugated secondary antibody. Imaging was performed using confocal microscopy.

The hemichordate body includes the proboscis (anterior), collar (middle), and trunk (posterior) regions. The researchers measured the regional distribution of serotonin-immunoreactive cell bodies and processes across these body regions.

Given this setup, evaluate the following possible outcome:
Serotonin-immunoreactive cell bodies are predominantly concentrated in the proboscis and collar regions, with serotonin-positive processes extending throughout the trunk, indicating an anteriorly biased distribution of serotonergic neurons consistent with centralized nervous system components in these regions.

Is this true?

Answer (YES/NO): NO